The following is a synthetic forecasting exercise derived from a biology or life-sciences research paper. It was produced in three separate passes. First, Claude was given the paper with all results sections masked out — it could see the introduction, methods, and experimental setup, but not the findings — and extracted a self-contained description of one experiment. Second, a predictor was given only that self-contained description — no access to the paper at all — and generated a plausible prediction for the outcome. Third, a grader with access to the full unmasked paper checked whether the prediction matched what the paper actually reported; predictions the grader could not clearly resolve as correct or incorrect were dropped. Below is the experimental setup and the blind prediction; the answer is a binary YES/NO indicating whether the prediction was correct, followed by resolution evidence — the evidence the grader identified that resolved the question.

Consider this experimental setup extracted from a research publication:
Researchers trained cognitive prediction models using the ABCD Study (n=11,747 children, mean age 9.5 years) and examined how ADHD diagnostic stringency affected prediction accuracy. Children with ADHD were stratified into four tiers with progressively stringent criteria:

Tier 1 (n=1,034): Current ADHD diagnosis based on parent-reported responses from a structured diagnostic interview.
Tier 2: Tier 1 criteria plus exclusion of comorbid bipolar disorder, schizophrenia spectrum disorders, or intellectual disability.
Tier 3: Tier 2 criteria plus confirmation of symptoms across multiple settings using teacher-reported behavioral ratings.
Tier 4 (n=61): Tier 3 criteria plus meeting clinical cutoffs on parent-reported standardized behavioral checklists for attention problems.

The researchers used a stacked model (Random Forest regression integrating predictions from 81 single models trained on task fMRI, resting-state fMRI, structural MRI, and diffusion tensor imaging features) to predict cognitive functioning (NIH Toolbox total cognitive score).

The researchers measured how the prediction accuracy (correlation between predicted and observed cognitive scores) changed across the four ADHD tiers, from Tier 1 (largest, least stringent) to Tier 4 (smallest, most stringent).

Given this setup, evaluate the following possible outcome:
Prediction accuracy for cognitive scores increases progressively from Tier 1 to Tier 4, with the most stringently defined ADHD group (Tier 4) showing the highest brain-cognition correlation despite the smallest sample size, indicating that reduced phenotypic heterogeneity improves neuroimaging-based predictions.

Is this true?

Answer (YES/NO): NO